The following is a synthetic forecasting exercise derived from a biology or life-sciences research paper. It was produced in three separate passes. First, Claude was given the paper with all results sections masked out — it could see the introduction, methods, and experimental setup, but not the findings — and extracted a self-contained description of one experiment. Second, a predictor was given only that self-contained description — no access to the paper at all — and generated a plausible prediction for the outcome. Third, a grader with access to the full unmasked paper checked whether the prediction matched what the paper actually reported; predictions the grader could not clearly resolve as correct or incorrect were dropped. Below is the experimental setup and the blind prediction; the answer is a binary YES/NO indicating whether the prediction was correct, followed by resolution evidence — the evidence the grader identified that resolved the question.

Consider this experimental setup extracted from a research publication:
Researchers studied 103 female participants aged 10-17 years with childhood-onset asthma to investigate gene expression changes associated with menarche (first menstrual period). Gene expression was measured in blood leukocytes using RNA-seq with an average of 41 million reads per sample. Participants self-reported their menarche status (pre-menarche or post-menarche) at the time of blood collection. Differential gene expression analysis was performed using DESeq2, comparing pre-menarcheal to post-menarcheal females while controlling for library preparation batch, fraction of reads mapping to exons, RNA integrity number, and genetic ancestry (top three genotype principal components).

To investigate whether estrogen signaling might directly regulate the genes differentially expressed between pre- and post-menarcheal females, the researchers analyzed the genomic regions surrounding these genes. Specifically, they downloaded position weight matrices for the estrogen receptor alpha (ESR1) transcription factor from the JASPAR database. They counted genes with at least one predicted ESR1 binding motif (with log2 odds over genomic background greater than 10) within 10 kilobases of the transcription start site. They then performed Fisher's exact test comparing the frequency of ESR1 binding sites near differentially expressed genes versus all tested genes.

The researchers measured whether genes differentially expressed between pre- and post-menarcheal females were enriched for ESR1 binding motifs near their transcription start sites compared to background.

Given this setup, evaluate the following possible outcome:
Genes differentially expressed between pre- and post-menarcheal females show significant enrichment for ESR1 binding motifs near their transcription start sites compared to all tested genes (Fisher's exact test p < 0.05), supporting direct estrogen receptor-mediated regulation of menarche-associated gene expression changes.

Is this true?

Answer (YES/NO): NO